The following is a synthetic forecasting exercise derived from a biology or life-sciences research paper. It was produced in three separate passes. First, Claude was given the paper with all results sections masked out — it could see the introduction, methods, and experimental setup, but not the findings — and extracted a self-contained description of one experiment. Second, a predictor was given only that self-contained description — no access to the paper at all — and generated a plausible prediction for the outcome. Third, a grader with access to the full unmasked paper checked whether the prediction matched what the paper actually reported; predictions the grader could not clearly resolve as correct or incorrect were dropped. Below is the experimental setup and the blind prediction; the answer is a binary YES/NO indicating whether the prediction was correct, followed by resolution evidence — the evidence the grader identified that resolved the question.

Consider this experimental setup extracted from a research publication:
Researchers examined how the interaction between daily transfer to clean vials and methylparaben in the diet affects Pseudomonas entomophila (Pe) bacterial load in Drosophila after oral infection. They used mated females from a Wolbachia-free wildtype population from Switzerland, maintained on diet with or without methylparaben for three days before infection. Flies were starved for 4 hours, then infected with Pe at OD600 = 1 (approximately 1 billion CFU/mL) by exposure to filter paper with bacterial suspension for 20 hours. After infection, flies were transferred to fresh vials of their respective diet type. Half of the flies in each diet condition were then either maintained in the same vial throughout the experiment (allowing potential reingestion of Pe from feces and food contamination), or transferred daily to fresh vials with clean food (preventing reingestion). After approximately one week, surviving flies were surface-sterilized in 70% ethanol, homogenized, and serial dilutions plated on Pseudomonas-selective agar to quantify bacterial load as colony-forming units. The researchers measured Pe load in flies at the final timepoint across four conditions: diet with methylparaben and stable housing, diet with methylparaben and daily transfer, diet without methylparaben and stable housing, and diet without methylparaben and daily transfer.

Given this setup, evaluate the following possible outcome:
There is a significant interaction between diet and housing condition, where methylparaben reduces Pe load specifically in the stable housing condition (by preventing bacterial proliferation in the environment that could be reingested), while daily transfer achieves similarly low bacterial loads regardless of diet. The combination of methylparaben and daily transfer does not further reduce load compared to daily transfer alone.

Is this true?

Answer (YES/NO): NO